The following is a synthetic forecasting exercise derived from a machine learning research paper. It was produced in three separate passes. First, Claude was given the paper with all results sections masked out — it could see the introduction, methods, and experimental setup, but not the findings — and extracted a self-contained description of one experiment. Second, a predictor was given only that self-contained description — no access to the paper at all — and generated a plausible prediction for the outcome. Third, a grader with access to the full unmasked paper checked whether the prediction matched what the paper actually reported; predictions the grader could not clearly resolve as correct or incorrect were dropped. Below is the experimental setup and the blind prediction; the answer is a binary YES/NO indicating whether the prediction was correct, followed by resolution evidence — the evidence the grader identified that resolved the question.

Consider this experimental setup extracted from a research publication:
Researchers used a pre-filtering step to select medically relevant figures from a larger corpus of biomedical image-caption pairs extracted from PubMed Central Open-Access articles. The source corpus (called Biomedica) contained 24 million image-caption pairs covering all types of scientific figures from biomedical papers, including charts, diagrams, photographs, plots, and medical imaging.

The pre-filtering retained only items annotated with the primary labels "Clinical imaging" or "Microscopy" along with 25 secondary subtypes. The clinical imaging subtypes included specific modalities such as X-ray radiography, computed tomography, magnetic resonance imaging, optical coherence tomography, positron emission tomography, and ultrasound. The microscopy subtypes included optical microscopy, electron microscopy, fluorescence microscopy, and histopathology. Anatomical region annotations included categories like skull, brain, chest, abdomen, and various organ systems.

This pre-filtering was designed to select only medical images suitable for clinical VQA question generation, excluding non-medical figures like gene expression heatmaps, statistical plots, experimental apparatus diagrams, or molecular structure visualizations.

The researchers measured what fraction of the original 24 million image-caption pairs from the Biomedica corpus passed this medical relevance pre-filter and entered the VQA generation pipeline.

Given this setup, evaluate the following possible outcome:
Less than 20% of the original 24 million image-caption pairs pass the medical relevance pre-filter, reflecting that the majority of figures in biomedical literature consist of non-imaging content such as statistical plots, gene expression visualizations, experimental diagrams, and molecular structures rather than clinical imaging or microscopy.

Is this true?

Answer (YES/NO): NO